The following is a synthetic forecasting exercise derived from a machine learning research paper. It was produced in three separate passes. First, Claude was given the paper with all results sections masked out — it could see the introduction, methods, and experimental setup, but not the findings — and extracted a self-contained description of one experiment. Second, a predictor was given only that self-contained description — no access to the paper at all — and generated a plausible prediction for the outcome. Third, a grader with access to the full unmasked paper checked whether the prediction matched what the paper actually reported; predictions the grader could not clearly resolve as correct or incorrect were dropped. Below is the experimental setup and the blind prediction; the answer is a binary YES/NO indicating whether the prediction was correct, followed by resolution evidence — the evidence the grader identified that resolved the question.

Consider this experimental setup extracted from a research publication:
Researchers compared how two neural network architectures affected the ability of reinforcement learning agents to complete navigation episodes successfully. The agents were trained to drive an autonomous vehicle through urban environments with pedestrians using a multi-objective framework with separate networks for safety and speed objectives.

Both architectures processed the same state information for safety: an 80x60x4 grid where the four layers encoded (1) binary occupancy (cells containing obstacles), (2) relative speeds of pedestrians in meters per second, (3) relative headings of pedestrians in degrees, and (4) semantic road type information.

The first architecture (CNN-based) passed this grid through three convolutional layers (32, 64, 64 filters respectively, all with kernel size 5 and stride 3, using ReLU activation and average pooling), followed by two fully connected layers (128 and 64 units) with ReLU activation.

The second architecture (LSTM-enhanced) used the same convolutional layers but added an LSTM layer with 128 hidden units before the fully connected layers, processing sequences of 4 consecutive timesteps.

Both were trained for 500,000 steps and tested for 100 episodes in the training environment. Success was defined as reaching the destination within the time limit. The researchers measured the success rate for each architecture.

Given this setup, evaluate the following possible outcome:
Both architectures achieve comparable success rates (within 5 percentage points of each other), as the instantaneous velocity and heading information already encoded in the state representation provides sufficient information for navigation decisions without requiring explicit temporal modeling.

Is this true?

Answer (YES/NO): YES